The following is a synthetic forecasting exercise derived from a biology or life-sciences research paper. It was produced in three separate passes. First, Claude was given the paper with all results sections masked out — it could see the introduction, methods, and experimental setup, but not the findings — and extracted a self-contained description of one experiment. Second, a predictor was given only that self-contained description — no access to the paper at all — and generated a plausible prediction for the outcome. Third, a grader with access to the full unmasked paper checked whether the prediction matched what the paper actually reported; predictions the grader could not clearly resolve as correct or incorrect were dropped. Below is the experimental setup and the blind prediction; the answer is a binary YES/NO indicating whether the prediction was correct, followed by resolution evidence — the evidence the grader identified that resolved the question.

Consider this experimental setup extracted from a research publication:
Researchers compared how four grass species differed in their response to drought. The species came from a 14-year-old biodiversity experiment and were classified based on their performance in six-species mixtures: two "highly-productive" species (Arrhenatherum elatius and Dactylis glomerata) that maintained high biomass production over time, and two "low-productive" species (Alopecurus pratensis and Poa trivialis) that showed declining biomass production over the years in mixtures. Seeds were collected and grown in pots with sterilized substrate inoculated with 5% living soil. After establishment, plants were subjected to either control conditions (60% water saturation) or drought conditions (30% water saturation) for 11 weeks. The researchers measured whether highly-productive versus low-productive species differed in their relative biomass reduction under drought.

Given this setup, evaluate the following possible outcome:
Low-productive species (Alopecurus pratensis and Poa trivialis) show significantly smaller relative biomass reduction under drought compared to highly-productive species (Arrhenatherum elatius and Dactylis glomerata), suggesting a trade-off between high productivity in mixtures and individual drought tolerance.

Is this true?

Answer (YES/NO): NO